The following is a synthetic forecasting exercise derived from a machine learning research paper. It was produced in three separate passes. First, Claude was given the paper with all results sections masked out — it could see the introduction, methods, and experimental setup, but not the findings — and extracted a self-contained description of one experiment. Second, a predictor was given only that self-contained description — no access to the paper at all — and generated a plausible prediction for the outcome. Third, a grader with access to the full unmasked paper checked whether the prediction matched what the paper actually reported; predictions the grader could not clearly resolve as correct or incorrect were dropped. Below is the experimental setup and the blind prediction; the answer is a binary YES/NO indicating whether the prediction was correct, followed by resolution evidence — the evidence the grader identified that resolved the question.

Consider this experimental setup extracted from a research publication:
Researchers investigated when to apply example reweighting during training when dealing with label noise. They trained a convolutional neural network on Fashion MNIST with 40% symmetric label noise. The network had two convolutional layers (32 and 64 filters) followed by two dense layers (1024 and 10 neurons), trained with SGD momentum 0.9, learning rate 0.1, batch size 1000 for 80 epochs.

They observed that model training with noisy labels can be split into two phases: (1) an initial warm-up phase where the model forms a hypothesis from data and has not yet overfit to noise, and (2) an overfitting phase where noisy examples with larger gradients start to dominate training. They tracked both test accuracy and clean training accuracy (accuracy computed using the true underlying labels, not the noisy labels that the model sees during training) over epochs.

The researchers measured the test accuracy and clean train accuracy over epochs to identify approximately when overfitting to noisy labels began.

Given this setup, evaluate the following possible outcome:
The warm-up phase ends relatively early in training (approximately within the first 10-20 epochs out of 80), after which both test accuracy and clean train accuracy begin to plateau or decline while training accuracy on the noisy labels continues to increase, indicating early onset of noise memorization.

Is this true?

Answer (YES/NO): YES